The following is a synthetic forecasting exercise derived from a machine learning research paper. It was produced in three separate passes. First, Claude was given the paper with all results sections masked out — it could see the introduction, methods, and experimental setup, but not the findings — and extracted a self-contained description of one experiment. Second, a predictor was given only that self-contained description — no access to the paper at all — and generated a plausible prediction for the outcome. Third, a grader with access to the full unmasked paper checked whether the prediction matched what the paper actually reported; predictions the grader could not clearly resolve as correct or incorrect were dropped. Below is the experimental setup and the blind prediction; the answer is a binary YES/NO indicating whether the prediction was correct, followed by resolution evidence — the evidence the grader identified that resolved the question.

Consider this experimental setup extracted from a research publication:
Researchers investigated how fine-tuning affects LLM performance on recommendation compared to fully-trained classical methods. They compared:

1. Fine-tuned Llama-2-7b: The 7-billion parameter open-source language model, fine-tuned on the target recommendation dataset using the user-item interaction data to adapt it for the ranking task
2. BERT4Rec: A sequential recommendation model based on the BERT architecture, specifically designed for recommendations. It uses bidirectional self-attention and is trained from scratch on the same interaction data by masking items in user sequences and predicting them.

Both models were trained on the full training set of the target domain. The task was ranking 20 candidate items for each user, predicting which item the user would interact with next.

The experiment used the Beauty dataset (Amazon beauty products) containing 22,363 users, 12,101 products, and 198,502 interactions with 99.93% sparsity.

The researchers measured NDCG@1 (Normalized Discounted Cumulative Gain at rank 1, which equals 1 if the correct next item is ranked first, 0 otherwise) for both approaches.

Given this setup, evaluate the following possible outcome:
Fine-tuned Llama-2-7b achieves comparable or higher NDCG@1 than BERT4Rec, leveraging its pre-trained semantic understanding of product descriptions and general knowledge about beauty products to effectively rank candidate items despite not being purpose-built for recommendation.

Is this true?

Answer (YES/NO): YES